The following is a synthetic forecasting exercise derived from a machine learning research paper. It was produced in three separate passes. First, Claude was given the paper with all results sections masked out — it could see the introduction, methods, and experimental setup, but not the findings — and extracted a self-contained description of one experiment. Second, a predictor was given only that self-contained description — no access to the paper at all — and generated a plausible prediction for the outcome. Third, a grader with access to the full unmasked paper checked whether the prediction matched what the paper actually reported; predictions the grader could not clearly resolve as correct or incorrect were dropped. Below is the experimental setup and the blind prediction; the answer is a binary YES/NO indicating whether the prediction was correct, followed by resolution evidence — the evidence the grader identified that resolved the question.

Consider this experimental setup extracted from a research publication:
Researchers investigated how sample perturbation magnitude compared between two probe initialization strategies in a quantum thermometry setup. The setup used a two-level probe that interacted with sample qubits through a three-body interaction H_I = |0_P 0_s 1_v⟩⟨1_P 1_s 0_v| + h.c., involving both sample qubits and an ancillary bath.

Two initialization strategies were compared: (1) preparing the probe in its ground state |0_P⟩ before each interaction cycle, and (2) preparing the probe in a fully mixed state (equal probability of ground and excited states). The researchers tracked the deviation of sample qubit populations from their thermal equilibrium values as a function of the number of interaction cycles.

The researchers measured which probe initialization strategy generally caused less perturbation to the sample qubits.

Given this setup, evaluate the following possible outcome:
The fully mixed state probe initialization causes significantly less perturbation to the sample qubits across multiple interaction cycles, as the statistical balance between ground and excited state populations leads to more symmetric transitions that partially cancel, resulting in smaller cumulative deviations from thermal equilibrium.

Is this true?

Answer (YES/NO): YES